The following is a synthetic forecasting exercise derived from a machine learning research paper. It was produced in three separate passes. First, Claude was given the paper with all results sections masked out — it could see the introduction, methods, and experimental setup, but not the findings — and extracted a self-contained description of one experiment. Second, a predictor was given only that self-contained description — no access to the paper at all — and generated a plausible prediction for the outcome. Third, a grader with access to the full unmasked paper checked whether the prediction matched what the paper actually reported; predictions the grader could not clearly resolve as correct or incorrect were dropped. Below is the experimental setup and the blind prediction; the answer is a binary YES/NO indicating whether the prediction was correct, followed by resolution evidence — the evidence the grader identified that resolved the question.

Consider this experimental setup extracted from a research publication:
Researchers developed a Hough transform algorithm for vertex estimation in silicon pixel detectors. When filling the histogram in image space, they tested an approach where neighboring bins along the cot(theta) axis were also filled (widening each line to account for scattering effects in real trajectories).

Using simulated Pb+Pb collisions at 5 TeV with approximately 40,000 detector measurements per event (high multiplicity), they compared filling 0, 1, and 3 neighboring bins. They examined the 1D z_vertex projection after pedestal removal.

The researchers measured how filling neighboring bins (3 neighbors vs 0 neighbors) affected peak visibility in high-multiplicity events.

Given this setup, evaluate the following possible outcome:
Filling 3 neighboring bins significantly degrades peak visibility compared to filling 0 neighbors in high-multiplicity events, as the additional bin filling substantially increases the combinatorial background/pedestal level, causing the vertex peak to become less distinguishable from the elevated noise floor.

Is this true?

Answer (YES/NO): YES